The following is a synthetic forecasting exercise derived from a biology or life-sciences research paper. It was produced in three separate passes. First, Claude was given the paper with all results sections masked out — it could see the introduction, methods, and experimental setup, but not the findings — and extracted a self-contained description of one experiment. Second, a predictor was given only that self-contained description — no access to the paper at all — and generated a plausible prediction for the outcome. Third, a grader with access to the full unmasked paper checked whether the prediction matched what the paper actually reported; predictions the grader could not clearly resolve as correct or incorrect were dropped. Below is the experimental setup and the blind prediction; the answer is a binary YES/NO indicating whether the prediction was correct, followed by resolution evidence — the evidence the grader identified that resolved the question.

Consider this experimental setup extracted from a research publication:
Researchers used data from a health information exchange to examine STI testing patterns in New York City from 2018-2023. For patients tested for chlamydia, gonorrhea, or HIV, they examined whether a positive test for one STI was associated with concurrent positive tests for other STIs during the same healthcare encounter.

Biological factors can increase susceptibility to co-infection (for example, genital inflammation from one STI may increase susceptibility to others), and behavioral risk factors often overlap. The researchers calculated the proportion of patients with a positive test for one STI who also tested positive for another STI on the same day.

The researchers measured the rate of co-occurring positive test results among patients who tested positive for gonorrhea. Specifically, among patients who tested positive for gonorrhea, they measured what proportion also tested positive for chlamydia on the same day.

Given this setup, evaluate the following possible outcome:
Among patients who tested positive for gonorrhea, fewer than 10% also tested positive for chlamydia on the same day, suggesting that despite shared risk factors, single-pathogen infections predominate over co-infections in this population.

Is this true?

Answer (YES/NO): NO